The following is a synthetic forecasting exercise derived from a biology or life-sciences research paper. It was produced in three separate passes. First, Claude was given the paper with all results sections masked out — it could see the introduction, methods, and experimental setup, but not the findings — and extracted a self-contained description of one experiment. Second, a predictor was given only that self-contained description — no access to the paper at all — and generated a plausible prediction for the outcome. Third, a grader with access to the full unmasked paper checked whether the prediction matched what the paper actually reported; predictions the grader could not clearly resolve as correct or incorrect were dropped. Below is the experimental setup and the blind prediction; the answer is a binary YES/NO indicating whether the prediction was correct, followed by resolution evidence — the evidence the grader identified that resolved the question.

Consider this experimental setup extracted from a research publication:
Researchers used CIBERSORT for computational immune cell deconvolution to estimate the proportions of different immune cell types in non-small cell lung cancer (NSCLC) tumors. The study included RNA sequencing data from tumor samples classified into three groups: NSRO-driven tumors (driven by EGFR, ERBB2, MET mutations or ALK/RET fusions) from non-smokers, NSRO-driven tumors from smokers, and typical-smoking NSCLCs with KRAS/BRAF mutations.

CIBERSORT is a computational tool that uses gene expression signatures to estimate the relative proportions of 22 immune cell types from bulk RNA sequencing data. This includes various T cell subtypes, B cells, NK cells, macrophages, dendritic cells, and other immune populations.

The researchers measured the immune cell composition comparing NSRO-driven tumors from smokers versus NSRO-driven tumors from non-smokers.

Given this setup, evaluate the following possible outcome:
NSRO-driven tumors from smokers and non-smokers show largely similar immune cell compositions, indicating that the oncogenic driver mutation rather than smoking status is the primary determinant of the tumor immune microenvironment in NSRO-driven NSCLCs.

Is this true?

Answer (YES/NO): YES